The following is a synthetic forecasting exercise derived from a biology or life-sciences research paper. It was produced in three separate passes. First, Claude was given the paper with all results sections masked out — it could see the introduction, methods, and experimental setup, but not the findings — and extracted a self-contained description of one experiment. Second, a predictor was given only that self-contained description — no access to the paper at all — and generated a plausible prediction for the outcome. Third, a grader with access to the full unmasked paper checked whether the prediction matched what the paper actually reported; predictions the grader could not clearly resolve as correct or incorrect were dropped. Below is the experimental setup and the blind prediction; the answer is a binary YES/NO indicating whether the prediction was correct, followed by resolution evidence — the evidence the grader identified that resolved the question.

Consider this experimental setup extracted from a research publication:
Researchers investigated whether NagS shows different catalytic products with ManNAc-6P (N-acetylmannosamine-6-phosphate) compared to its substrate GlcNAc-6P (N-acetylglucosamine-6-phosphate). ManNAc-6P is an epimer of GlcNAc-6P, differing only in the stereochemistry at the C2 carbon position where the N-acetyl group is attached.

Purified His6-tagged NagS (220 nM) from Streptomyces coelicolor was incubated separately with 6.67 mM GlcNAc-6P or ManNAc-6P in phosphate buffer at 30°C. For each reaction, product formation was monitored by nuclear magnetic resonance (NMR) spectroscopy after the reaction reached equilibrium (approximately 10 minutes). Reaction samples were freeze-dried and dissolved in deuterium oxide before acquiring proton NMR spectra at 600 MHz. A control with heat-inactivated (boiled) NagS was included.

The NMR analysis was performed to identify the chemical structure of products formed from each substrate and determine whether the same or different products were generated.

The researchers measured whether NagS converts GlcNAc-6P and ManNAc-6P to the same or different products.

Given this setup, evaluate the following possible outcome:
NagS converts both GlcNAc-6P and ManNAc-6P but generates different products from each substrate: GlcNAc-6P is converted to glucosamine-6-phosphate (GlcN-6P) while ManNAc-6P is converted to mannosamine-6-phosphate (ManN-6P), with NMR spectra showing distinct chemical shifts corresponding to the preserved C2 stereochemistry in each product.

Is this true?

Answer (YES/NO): NO